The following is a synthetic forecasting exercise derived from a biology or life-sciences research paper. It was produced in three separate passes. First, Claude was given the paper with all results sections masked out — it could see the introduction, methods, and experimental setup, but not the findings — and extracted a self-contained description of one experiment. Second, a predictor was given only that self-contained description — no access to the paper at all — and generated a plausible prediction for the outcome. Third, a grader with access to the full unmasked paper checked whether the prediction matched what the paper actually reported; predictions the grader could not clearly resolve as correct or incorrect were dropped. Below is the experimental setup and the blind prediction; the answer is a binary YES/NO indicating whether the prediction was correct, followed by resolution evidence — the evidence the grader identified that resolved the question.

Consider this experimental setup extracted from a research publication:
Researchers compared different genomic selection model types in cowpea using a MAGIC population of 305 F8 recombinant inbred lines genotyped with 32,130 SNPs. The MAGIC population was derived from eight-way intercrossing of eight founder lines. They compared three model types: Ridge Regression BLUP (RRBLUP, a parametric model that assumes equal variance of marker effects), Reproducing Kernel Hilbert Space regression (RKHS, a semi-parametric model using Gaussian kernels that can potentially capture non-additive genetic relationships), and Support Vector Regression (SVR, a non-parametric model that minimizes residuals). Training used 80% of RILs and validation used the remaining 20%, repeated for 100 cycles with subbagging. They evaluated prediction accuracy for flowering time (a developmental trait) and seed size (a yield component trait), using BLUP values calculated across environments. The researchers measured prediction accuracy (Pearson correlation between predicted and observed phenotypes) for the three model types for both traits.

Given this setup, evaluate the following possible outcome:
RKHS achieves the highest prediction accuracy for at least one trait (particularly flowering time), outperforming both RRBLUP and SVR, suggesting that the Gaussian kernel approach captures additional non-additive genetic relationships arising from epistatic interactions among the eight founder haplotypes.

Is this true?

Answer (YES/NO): NO